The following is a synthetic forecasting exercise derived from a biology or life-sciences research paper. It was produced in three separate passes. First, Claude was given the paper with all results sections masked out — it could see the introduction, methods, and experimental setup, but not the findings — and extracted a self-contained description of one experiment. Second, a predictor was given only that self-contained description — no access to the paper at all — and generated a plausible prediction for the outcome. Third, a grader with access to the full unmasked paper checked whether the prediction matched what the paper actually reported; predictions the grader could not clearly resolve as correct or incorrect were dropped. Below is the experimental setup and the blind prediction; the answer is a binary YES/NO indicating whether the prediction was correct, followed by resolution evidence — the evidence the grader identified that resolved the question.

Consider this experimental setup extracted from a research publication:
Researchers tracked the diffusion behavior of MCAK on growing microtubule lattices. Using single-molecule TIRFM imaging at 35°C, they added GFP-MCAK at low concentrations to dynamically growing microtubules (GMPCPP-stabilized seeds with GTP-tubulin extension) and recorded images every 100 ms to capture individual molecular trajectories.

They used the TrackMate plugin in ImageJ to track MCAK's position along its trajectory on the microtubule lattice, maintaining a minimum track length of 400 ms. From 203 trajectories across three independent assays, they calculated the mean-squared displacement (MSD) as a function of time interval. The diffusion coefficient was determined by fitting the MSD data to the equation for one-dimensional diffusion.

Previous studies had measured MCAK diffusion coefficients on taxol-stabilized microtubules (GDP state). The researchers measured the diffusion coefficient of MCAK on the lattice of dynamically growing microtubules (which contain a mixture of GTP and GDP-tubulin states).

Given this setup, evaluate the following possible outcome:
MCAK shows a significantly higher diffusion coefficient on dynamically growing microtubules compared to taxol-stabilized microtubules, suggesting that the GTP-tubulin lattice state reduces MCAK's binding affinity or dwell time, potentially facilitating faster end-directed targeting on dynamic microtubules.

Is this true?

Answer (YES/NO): NO